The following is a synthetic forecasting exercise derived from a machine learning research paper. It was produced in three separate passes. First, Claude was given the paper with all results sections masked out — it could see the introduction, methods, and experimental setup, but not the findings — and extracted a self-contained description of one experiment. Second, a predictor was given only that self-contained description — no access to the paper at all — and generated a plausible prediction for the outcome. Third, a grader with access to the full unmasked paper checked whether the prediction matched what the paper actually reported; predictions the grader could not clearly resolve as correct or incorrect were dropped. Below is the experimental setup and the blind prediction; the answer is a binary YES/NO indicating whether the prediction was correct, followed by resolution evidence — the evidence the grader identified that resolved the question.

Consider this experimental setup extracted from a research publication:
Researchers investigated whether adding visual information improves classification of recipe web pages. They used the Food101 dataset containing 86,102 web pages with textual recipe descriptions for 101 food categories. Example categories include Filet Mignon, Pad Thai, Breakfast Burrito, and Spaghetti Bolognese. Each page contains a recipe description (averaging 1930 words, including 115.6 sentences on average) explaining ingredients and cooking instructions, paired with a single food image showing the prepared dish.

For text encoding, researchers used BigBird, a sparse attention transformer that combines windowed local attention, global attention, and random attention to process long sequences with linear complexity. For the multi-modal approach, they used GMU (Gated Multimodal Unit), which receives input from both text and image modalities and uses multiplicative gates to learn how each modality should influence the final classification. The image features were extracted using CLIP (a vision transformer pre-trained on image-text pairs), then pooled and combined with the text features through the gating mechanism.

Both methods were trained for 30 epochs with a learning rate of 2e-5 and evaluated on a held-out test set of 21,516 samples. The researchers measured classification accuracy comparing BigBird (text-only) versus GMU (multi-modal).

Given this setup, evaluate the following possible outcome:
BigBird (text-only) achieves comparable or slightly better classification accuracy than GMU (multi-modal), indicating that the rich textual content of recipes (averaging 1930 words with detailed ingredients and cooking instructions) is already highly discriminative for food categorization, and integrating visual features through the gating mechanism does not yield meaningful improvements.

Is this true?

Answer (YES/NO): NO